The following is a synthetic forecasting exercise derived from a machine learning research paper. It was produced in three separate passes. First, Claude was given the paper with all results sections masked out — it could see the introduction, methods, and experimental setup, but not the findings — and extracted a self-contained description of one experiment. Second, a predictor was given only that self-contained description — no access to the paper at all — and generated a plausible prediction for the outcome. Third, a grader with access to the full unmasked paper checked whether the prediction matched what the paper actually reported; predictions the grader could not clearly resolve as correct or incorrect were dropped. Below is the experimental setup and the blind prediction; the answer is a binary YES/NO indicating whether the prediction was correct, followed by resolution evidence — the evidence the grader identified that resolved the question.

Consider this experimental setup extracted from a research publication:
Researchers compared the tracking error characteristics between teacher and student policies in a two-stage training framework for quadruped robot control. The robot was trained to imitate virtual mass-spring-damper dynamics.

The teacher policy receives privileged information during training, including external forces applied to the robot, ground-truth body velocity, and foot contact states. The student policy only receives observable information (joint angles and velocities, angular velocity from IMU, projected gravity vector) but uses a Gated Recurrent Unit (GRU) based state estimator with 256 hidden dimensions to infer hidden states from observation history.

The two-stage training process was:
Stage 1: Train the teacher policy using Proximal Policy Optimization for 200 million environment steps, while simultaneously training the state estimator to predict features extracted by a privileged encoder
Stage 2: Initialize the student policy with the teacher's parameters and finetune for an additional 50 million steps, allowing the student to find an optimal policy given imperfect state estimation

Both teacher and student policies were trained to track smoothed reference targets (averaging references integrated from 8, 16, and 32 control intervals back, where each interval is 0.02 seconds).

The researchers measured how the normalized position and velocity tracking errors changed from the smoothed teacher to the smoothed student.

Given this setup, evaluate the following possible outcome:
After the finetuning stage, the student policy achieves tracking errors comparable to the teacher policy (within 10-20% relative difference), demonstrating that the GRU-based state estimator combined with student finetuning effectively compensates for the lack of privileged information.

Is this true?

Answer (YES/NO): NO